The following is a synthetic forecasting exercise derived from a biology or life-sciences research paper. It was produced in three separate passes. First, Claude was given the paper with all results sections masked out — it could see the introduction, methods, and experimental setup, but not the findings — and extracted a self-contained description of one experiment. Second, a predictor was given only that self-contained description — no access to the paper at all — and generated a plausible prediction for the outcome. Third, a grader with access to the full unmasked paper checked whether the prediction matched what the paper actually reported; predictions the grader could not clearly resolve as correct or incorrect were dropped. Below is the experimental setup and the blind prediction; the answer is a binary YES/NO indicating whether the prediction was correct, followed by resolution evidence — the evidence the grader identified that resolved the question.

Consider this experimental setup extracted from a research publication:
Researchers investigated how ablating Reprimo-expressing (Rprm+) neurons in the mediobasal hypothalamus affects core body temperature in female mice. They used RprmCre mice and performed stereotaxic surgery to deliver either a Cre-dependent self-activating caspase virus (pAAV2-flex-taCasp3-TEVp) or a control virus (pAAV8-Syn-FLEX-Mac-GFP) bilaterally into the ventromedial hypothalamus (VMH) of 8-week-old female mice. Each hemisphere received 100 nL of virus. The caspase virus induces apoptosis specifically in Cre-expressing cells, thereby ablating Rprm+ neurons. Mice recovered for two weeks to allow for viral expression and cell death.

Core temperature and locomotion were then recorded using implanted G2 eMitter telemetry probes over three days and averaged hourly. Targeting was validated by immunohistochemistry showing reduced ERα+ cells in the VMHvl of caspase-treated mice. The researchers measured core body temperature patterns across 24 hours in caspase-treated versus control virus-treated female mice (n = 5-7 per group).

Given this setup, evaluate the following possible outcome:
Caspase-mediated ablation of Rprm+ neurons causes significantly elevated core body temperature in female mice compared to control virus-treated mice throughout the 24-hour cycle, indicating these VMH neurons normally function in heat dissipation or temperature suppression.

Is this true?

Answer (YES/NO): NO